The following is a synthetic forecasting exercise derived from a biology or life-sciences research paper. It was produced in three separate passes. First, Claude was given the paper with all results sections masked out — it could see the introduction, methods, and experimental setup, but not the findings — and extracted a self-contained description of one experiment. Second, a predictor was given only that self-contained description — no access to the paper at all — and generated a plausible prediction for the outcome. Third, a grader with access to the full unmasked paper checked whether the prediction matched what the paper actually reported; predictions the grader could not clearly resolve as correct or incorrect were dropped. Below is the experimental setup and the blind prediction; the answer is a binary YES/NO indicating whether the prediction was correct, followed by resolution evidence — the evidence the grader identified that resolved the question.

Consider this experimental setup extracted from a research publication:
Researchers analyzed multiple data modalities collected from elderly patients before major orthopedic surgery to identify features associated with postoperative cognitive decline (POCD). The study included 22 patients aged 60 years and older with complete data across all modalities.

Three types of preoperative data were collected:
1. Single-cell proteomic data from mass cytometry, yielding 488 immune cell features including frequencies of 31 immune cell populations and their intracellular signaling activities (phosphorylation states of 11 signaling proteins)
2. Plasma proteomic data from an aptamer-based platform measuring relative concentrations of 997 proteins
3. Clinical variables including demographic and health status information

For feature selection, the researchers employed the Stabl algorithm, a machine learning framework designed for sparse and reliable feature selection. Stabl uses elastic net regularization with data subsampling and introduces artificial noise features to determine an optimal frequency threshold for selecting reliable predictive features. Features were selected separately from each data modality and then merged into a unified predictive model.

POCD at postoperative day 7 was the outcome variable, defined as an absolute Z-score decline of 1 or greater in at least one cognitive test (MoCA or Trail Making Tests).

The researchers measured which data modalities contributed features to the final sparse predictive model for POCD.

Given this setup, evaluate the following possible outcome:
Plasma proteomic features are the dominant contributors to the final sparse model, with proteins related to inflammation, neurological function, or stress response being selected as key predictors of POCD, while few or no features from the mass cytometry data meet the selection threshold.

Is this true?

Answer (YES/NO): NO